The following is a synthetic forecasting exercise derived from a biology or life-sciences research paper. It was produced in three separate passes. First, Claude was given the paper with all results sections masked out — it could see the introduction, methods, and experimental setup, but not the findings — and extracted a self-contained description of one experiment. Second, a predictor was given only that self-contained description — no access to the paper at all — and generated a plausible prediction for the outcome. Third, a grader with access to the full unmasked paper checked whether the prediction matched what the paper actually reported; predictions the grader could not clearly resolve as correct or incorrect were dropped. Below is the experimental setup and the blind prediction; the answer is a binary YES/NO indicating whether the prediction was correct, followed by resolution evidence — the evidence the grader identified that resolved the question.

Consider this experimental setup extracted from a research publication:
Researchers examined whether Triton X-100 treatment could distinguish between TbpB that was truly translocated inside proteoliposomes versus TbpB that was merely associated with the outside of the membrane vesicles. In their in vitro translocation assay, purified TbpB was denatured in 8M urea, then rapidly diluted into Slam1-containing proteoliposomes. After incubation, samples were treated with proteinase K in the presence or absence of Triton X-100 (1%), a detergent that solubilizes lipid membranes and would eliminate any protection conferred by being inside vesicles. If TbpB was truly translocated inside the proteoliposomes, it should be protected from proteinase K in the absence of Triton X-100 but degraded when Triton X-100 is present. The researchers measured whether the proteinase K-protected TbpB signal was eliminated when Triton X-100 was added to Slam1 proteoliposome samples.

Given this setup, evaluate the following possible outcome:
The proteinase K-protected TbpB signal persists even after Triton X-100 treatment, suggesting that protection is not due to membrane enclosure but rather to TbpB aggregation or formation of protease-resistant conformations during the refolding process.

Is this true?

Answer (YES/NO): NO